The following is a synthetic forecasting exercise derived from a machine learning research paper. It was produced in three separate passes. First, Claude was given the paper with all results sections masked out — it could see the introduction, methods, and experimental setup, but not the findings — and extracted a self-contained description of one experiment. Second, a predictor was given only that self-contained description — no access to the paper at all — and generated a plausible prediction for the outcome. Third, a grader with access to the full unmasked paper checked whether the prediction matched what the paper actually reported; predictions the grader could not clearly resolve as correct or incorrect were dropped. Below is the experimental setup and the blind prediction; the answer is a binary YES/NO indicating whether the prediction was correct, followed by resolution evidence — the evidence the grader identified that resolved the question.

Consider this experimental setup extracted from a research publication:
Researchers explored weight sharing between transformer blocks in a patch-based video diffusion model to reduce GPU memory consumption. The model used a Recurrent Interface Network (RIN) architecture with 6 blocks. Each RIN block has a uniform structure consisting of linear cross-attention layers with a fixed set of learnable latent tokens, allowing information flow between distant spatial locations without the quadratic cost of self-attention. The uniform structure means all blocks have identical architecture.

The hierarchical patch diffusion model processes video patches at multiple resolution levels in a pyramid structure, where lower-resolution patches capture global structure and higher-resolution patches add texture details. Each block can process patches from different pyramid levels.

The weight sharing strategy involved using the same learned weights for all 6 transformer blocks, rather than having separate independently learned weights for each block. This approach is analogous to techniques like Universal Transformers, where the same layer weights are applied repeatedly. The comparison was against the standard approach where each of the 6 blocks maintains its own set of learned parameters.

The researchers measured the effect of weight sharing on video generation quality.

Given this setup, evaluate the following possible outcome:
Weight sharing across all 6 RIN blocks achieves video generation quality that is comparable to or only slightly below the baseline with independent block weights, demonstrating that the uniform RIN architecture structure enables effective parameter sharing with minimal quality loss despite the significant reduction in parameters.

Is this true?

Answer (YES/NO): NO